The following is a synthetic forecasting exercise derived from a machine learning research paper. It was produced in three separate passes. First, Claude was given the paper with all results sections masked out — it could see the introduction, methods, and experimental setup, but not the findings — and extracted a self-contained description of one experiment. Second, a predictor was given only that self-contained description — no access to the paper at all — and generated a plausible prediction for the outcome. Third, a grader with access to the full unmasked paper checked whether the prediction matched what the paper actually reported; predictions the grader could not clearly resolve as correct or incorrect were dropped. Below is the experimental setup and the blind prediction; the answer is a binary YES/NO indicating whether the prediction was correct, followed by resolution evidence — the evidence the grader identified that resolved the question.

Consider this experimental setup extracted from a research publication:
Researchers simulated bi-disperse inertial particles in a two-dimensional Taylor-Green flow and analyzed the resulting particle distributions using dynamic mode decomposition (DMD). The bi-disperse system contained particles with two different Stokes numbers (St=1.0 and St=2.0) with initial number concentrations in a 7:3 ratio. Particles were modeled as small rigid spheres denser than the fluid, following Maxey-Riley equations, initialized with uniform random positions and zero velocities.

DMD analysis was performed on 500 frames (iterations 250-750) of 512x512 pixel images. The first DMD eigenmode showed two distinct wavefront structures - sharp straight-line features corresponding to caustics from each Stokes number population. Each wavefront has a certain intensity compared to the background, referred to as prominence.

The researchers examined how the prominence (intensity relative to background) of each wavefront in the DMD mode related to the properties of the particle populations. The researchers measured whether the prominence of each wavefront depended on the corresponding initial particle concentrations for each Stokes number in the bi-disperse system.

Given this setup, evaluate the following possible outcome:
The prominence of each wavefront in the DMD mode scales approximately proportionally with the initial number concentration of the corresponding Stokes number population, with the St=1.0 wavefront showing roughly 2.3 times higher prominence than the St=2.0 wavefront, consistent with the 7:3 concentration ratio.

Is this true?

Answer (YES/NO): NO